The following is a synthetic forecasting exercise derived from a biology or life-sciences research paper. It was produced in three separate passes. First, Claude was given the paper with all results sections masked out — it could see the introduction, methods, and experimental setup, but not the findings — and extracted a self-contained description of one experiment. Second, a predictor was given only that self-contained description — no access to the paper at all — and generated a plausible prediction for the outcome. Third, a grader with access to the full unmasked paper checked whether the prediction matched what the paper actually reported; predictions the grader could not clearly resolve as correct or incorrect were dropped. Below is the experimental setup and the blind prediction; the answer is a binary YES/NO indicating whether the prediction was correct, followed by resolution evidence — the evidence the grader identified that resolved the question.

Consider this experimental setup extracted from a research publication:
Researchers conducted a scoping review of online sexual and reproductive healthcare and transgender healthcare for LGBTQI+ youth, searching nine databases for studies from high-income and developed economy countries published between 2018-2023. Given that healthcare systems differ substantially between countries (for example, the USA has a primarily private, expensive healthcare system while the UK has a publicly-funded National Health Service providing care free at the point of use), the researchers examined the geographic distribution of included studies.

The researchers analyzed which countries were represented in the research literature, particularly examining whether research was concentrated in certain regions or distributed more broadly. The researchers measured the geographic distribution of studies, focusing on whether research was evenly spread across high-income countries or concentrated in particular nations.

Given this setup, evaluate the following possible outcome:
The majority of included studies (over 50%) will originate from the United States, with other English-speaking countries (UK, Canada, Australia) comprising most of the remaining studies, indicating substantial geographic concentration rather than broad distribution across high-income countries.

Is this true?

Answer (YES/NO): YES